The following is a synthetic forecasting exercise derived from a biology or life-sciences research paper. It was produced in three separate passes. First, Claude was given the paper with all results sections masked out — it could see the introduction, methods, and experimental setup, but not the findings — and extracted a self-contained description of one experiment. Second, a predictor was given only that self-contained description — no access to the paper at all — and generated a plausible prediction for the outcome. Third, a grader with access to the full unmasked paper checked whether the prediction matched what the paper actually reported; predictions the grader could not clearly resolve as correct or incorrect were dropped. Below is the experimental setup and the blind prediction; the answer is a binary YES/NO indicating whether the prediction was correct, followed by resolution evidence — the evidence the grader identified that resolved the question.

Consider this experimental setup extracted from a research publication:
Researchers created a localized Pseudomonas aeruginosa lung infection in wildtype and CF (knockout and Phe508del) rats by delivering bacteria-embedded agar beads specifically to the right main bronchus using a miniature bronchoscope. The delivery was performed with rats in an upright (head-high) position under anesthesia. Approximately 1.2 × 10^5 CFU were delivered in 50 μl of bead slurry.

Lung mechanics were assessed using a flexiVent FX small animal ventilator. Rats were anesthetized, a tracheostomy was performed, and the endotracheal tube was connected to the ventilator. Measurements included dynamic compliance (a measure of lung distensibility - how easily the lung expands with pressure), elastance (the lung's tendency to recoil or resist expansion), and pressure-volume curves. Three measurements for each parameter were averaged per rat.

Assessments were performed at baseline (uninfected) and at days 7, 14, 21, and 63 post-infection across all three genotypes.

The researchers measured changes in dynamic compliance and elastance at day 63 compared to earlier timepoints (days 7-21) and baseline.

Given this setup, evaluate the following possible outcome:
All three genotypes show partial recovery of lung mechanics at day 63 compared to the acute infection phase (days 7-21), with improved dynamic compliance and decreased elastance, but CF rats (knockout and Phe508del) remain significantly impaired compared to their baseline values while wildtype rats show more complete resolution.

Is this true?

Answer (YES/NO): NO